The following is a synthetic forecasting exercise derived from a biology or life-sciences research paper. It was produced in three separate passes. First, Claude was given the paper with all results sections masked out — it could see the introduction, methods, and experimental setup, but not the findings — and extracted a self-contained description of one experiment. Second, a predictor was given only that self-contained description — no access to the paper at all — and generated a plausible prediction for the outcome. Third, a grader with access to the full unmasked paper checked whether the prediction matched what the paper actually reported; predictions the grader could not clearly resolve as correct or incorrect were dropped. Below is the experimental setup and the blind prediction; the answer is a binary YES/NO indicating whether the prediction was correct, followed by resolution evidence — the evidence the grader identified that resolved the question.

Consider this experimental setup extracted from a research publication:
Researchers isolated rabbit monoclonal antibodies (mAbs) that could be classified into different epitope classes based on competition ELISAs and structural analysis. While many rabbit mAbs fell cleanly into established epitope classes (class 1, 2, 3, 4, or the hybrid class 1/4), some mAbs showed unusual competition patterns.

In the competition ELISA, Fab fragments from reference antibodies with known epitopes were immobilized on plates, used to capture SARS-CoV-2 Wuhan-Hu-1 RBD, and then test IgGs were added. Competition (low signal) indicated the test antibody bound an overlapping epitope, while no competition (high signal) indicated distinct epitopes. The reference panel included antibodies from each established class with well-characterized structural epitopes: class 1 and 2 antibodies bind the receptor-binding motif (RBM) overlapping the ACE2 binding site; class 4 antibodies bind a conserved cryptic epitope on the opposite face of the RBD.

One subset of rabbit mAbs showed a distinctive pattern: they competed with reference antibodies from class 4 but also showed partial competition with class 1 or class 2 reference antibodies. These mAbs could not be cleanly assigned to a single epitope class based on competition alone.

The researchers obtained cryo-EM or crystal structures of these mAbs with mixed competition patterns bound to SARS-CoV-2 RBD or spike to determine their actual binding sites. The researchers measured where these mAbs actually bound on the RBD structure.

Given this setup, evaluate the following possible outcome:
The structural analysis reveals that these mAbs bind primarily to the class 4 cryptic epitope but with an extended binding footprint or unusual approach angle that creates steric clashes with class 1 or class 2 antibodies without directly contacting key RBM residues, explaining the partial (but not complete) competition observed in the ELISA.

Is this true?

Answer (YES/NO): NO